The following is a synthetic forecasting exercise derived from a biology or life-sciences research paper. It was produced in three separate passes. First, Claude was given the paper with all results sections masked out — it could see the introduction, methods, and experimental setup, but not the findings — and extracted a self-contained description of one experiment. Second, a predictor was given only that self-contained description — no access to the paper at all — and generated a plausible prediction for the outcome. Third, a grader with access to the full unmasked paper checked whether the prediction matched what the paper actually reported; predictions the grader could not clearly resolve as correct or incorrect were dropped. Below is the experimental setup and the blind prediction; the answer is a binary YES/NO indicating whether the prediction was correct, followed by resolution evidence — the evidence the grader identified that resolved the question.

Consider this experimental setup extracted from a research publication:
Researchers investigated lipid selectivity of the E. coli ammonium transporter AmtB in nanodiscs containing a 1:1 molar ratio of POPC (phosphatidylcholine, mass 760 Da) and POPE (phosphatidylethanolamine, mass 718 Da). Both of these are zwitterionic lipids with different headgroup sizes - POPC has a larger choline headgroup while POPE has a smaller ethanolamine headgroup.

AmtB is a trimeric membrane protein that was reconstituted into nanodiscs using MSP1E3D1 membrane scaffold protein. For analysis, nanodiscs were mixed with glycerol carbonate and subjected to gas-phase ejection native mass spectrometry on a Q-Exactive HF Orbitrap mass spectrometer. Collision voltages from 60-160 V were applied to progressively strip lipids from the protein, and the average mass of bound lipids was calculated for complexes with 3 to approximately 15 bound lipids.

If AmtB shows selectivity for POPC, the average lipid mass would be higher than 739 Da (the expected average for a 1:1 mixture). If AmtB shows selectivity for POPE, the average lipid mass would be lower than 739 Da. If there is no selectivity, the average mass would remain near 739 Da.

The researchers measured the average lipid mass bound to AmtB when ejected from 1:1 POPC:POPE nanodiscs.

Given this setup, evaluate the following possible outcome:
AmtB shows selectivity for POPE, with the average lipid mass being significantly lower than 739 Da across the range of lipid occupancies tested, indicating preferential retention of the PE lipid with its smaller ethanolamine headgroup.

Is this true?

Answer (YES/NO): NO